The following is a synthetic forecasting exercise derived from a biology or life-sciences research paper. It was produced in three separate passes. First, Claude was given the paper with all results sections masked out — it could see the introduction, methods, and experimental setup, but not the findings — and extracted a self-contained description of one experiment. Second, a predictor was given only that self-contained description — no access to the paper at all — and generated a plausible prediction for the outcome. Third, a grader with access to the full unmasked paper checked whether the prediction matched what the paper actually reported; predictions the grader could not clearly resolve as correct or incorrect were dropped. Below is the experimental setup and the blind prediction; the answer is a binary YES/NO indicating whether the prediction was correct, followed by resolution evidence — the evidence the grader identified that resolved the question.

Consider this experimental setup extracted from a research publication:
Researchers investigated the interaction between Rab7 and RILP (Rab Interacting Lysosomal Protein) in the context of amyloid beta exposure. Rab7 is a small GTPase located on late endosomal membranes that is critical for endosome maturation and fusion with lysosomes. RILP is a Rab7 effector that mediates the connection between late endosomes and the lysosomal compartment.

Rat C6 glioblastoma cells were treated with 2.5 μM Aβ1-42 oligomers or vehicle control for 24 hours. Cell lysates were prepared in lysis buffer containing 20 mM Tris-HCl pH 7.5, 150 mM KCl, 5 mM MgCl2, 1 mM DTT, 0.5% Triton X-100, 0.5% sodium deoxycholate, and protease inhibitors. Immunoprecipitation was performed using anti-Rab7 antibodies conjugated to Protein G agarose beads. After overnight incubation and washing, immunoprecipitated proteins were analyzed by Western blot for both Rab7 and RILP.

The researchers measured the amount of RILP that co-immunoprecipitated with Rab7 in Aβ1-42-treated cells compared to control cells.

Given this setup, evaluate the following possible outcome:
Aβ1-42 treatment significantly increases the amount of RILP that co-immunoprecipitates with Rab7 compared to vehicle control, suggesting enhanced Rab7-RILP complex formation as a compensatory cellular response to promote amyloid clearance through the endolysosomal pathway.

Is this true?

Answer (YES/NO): NO